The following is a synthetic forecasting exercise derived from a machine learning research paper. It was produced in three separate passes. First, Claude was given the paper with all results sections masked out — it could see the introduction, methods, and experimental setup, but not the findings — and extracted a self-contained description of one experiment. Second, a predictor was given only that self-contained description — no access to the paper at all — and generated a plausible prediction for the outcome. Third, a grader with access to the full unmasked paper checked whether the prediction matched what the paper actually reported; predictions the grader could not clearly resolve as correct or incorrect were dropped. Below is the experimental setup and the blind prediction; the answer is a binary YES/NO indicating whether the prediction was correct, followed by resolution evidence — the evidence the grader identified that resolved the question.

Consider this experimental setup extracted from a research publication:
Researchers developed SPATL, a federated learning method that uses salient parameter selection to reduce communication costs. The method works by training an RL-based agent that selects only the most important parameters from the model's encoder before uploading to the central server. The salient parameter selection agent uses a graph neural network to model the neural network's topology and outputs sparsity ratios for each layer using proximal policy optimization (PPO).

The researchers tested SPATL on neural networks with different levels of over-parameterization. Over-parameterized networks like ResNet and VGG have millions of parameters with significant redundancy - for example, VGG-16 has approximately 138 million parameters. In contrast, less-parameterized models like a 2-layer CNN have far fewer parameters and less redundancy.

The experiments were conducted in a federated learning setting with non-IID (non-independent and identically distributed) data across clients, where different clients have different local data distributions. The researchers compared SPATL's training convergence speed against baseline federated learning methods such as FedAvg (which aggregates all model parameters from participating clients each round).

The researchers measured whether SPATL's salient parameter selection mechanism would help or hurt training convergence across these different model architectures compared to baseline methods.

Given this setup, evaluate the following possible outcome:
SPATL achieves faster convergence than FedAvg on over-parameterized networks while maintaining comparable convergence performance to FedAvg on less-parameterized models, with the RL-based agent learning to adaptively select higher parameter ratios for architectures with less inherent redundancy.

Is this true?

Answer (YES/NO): NO